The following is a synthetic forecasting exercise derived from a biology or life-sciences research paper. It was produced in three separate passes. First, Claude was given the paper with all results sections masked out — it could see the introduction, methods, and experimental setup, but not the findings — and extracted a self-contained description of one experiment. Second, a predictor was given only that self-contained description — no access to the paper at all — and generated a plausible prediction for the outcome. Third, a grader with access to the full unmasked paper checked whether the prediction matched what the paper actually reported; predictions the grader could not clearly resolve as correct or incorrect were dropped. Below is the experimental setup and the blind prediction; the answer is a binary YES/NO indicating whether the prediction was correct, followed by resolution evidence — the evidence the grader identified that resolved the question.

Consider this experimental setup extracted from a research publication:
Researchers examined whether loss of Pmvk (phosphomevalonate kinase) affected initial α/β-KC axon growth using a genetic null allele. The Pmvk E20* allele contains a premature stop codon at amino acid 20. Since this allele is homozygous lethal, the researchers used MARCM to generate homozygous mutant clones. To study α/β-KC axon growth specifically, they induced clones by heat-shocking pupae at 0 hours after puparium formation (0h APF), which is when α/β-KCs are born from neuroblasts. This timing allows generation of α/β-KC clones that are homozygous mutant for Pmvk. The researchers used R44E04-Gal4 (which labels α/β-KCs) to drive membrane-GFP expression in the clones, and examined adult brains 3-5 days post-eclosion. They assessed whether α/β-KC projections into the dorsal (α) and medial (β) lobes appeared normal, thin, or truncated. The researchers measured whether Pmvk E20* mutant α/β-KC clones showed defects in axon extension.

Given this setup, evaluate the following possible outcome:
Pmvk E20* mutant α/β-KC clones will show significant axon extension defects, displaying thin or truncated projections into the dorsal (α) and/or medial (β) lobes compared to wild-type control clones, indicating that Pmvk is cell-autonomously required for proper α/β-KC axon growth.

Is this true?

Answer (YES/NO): NO